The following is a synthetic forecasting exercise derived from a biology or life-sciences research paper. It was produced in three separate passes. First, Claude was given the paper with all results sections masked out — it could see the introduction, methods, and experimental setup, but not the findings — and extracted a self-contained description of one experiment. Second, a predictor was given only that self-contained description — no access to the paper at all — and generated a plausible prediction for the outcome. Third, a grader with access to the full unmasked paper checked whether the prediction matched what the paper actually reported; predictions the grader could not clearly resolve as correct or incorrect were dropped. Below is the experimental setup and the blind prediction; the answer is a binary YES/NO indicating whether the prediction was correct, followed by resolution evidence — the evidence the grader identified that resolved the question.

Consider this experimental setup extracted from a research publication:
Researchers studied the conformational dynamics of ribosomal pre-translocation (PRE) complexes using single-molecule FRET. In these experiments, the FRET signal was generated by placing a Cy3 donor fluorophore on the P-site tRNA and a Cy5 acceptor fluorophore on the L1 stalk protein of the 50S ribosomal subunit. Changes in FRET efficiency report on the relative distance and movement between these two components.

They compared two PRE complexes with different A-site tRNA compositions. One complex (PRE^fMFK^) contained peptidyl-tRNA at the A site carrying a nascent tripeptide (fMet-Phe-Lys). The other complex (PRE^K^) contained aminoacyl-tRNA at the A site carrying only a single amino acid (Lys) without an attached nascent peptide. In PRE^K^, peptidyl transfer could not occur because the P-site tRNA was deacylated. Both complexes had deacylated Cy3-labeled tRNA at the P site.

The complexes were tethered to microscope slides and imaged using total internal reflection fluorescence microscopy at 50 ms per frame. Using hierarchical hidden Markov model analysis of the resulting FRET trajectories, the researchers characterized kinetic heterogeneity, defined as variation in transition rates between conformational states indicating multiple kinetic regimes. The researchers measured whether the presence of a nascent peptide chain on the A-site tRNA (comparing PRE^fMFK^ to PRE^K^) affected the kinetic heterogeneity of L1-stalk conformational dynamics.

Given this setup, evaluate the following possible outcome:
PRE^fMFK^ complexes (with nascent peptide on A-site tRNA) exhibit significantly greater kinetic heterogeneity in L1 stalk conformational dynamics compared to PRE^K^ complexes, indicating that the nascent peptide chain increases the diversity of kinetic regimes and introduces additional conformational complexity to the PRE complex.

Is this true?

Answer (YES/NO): NO